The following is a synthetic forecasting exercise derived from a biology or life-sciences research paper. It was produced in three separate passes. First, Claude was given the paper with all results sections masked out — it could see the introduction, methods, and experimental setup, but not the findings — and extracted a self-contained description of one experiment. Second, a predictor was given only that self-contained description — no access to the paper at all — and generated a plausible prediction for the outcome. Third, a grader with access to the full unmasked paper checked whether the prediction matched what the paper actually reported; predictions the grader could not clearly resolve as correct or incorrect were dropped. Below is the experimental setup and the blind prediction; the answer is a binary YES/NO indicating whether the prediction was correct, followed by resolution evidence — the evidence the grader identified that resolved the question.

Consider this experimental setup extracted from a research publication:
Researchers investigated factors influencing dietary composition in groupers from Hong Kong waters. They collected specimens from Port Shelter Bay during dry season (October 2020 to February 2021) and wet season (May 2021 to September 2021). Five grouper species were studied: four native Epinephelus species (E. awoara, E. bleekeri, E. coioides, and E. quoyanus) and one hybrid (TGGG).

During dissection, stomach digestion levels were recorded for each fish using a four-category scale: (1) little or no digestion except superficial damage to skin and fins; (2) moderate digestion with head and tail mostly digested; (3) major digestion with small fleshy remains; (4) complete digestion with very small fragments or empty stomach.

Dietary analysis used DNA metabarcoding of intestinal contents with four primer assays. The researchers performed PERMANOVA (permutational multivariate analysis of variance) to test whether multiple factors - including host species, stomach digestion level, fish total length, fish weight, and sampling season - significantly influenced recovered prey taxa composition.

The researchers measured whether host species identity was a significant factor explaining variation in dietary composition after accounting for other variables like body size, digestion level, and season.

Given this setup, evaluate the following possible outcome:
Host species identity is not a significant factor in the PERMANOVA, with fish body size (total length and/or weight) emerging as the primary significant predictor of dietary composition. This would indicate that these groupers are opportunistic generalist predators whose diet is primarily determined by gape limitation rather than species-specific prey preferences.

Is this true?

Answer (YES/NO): NO